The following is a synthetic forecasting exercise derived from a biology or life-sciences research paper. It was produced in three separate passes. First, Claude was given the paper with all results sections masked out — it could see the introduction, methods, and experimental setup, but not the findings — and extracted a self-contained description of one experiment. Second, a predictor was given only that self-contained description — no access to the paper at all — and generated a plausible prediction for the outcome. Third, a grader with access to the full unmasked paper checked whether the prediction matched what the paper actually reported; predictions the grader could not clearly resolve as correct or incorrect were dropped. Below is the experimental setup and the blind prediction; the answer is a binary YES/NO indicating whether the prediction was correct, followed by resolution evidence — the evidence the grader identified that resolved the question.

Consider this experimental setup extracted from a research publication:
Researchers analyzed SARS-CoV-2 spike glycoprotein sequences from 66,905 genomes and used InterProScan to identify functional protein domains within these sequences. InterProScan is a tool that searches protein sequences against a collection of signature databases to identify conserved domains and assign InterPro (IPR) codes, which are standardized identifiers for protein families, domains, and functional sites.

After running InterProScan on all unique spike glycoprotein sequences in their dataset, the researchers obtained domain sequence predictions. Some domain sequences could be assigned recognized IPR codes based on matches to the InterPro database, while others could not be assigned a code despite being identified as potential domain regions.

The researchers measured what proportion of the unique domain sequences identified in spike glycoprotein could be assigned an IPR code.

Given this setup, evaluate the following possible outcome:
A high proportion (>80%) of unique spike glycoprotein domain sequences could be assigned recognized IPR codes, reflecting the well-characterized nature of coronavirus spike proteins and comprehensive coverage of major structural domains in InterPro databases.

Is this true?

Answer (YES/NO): YES